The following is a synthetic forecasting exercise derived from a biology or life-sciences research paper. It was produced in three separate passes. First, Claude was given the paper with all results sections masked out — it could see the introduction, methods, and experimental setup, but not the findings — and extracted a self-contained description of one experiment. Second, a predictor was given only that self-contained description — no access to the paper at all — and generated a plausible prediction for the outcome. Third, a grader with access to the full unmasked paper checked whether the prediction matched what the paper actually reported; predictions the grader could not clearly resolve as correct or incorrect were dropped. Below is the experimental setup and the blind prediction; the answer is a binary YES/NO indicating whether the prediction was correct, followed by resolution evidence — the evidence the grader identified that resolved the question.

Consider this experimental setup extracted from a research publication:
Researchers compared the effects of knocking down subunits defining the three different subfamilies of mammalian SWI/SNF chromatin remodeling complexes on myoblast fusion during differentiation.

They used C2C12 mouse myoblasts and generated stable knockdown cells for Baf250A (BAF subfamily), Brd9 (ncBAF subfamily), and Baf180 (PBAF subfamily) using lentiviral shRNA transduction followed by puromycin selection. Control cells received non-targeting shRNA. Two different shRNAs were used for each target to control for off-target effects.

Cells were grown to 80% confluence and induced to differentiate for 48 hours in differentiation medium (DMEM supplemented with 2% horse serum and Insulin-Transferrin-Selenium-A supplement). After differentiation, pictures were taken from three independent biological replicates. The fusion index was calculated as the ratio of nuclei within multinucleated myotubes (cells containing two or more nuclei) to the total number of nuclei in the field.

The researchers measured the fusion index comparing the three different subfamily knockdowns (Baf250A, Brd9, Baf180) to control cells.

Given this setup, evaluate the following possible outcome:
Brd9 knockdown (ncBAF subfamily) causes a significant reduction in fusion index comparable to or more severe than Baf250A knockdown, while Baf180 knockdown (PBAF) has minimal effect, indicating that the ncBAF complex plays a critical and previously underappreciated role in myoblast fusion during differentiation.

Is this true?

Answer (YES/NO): NO